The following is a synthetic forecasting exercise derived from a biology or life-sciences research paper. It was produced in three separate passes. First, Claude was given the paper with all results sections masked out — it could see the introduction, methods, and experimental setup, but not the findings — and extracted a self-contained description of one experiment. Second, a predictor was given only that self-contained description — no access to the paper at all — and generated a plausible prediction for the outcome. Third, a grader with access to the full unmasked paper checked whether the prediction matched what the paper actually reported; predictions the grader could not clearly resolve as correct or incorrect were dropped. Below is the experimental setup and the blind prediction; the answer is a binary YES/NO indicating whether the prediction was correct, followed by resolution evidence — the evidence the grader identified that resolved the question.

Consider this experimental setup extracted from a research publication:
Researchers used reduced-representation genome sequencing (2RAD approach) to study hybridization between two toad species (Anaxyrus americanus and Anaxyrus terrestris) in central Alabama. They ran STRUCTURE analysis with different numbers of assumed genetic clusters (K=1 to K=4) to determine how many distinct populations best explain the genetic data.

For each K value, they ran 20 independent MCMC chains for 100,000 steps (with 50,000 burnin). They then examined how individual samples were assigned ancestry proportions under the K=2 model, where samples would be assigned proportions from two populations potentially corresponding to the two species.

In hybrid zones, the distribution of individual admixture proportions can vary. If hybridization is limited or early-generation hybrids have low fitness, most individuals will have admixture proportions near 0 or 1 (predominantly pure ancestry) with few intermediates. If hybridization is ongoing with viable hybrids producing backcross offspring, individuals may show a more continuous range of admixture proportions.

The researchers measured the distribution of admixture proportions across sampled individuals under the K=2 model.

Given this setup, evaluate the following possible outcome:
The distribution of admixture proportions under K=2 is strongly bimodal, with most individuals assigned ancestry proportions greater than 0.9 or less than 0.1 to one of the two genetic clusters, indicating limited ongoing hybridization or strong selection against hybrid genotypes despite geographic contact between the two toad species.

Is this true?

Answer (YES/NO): NO